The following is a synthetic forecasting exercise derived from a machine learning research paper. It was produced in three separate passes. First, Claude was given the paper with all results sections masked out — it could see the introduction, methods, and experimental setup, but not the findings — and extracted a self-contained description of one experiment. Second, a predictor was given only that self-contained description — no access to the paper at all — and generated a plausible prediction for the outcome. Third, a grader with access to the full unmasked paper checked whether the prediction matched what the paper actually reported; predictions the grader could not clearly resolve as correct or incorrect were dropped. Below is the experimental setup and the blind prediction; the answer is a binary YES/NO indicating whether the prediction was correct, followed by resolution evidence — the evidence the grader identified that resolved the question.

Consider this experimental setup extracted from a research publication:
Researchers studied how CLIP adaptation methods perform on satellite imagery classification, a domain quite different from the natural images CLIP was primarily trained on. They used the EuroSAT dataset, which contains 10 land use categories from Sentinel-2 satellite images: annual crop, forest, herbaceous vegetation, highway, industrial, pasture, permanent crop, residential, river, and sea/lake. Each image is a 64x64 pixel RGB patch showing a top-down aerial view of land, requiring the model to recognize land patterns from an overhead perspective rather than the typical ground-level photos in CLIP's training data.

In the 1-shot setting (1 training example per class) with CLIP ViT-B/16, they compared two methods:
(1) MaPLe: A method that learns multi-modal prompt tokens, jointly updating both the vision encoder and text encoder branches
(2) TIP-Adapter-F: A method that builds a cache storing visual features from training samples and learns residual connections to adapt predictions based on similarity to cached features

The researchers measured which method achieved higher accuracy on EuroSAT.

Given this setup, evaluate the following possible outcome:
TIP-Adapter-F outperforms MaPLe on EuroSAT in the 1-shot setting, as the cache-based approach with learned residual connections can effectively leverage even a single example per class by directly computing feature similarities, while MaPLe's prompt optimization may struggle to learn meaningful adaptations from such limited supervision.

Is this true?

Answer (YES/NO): NO